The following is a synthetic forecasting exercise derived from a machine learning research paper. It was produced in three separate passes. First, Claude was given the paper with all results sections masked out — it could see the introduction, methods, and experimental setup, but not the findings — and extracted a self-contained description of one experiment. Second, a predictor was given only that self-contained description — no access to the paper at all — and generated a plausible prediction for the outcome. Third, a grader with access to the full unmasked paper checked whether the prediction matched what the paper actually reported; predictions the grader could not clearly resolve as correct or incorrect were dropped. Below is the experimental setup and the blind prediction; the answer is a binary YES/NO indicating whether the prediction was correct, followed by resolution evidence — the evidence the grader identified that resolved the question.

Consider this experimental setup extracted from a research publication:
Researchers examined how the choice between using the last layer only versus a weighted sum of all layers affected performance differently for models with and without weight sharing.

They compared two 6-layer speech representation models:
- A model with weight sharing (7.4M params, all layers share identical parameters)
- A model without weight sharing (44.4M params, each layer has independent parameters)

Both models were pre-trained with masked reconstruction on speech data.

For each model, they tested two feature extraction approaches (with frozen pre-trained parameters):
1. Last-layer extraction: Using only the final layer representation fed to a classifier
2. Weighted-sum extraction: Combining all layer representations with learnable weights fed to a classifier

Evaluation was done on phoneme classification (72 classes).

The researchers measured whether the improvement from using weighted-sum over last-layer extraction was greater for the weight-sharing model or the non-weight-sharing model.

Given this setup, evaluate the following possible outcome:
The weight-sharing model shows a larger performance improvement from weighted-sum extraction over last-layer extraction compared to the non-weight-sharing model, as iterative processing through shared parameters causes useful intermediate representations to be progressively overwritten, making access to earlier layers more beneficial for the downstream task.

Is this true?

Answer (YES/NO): NO